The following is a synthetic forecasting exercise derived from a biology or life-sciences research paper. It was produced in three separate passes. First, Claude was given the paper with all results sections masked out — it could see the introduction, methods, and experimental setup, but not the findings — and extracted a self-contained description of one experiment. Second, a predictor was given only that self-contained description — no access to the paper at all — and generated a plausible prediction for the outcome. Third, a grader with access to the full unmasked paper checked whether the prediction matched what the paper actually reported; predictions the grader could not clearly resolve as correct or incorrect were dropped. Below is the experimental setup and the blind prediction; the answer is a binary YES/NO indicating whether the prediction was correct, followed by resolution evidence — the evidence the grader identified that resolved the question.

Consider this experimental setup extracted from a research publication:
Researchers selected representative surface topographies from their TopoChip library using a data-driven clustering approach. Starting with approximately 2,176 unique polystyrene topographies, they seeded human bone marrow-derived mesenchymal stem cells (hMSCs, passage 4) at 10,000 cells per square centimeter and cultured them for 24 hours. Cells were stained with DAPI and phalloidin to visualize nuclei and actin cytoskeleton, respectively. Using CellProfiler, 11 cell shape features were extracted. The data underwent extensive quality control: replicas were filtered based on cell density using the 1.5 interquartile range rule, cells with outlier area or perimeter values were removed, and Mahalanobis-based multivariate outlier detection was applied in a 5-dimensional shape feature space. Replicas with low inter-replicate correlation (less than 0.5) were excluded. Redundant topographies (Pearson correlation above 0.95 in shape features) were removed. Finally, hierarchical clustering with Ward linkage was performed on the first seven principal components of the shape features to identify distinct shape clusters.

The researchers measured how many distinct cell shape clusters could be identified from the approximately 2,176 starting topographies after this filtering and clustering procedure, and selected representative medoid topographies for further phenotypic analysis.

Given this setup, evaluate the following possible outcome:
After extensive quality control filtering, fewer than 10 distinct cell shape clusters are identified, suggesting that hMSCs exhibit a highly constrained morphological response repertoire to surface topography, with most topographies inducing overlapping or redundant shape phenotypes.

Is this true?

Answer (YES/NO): NO